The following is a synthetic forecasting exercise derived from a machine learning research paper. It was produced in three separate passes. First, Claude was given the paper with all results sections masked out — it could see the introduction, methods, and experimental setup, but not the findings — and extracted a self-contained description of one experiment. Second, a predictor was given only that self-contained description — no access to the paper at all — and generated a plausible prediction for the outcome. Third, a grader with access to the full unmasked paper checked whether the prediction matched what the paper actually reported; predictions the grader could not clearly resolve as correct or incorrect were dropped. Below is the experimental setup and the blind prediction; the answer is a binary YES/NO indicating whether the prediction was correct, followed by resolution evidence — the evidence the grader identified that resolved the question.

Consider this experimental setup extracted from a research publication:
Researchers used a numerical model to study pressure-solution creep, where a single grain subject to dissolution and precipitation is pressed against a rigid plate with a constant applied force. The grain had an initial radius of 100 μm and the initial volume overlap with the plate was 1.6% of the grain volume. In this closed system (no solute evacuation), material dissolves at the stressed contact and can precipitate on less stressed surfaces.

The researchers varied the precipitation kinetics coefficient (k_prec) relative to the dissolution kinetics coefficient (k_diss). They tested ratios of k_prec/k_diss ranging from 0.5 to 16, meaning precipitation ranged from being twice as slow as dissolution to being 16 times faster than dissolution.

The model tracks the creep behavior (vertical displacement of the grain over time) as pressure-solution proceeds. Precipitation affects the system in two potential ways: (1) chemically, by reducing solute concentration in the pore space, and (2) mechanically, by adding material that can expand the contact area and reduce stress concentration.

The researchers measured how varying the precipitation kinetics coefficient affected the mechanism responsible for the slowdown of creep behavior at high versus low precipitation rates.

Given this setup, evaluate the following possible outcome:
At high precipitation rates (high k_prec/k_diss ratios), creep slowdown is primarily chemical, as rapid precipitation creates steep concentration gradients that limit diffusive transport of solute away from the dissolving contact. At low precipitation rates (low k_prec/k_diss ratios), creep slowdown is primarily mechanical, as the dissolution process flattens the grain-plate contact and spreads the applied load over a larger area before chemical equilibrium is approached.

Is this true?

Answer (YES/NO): NO